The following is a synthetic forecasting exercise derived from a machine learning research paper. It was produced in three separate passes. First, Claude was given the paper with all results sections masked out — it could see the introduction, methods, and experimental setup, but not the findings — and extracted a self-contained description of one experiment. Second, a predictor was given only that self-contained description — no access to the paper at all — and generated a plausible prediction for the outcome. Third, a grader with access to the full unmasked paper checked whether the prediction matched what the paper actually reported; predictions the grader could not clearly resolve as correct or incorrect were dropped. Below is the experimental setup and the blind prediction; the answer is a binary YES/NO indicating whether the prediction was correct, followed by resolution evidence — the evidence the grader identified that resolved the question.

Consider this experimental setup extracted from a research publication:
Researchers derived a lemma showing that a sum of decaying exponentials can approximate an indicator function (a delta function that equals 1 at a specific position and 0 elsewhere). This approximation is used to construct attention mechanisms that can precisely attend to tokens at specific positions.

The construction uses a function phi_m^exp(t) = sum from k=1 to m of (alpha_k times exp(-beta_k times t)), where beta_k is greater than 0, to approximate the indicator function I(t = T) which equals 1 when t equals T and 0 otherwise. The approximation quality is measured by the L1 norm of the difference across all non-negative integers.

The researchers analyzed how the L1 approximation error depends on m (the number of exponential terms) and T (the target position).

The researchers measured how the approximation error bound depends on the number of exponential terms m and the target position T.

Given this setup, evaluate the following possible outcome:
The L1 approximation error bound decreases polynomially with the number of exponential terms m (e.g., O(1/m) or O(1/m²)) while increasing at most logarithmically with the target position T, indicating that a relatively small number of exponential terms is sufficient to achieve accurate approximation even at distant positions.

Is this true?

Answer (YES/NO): NO